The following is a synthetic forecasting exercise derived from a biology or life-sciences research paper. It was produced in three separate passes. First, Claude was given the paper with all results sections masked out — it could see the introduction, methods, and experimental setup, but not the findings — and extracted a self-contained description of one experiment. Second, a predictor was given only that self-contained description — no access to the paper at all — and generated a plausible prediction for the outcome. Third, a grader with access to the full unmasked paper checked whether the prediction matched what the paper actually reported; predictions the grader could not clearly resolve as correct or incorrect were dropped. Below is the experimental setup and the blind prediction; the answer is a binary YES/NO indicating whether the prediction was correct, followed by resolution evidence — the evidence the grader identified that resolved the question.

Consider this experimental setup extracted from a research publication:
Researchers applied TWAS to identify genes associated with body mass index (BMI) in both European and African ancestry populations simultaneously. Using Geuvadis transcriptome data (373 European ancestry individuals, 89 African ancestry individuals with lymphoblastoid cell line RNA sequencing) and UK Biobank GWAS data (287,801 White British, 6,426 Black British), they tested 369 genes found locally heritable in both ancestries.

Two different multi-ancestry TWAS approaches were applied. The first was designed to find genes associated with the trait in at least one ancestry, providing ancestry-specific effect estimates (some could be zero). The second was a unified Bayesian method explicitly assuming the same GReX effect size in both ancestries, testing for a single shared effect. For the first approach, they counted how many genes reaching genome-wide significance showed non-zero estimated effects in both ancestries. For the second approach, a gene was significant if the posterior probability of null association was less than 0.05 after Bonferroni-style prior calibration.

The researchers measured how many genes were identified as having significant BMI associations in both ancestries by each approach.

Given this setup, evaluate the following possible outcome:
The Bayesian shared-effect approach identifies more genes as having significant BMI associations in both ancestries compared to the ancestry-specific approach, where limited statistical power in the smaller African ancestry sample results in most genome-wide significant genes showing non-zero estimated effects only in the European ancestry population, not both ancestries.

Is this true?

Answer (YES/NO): NO